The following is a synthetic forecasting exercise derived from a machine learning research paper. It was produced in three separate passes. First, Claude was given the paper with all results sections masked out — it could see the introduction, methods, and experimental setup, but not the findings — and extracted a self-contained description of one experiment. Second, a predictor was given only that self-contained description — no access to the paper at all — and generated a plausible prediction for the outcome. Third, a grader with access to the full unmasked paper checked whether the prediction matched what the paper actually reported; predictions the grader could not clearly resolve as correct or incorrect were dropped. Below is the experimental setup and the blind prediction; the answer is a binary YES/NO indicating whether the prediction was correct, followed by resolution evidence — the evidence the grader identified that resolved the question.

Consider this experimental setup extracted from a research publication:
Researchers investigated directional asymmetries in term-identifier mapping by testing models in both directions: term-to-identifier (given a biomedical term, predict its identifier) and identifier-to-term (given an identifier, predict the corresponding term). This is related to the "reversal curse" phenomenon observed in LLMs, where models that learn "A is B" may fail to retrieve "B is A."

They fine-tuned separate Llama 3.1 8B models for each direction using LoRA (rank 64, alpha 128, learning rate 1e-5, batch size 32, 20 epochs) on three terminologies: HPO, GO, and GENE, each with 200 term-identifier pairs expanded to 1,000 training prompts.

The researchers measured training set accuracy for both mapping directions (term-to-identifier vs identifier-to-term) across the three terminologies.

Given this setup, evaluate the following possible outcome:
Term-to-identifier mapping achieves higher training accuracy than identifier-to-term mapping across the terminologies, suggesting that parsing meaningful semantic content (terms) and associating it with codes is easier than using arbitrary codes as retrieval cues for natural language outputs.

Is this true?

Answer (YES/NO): YES